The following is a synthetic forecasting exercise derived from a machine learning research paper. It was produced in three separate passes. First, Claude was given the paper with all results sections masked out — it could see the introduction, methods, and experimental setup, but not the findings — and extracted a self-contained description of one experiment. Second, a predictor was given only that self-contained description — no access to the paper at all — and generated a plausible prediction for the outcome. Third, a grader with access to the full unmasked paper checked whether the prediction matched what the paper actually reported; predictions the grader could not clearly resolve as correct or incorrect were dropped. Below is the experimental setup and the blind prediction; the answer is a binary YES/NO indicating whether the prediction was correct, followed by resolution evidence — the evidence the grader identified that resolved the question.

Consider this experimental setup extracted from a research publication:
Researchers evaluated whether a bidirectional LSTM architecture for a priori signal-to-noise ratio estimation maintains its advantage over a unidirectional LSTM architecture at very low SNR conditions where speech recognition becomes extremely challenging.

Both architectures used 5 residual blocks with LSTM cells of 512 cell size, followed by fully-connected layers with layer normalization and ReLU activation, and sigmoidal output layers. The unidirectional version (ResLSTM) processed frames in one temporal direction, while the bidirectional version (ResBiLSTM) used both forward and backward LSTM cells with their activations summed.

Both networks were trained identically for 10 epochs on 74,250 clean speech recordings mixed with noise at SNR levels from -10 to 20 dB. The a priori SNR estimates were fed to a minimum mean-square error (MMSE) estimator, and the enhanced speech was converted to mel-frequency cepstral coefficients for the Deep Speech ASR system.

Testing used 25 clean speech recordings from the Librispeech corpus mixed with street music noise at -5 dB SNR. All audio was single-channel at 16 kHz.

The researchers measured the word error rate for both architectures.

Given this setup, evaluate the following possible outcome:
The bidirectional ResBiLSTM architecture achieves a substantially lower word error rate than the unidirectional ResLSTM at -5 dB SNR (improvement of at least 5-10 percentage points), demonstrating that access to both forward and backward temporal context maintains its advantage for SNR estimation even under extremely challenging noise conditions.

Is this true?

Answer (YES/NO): YES